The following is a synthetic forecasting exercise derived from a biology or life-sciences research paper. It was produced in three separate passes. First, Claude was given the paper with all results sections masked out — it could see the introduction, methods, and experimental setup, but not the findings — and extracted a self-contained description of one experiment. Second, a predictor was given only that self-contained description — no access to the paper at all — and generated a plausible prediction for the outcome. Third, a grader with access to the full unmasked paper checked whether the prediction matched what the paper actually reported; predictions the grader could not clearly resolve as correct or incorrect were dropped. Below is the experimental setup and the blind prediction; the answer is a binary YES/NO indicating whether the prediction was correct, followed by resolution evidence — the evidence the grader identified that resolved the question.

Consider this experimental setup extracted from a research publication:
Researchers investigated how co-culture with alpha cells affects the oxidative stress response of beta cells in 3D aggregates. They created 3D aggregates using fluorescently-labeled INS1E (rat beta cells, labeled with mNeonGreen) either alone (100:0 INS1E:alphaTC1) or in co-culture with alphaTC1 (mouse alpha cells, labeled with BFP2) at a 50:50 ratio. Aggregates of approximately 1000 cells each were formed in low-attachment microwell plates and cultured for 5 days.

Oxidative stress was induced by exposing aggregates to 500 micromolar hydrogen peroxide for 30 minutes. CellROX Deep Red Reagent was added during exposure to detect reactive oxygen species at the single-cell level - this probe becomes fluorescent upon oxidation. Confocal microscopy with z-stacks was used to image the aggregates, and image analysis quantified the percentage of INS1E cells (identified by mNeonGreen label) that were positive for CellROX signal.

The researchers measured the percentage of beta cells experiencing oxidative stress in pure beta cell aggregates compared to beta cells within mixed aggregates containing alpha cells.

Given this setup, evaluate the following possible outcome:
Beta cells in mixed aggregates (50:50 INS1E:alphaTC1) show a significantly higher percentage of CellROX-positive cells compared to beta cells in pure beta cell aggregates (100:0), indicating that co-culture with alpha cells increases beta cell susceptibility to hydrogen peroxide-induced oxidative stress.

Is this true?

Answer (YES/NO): NO